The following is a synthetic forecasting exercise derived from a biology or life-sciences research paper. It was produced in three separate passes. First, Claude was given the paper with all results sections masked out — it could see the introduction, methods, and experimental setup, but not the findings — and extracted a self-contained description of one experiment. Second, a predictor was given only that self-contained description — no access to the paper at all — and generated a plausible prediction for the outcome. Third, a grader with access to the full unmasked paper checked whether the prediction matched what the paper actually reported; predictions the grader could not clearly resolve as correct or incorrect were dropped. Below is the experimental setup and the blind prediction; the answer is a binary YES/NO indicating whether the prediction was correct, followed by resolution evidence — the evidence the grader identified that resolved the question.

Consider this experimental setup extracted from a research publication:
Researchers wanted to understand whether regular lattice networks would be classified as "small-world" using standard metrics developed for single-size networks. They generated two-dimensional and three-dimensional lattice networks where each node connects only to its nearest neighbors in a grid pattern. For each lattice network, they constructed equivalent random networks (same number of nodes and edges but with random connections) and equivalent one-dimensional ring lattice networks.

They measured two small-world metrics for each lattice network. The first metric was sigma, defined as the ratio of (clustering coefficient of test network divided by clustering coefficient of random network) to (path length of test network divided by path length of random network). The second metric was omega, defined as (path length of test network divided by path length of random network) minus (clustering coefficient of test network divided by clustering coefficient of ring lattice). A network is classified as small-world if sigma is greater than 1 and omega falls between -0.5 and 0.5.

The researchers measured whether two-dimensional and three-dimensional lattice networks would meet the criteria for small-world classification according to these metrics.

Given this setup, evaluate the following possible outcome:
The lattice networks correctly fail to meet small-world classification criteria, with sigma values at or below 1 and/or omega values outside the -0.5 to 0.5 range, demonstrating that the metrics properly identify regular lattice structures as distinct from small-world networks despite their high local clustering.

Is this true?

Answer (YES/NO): NO